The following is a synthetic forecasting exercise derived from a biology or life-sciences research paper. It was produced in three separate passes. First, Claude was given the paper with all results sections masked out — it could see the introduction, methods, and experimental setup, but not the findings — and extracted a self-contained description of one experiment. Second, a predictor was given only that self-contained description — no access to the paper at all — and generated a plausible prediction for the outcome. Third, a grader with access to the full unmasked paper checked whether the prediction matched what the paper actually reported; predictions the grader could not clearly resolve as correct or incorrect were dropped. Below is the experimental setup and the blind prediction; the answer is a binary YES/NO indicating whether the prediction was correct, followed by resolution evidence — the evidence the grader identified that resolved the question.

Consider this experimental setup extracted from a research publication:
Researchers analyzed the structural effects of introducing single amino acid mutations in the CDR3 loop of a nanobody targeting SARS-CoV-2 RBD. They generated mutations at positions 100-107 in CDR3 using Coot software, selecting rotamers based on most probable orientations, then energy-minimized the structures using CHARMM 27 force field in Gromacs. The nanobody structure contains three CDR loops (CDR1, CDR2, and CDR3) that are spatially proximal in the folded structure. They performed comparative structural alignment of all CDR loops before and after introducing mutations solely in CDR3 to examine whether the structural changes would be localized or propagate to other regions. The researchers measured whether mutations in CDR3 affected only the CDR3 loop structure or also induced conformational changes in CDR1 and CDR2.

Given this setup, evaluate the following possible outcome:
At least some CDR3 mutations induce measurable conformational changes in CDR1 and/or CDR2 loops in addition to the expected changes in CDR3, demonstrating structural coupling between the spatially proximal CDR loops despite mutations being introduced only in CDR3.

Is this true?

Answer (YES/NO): YES